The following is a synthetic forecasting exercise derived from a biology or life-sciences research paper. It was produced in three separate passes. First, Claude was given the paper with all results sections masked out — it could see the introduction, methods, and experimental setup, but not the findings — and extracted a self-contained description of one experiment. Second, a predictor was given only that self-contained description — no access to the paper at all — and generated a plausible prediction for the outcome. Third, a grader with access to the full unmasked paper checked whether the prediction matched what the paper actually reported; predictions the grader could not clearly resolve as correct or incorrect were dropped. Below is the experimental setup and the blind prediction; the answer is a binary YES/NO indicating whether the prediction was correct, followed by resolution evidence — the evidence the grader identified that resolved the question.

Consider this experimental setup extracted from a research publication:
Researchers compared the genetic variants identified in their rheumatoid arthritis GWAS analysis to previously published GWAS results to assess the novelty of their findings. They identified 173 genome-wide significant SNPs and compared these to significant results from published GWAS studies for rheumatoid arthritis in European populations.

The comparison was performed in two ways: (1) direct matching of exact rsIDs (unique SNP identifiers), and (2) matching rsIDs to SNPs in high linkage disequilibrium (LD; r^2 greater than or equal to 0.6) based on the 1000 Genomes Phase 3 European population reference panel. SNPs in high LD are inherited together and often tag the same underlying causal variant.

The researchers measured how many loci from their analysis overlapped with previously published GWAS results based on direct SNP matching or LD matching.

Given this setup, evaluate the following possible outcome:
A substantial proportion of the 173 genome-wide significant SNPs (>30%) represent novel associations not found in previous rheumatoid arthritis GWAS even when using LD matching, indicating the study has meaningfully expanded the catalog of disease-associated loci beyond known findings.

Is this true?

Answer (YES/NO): YES